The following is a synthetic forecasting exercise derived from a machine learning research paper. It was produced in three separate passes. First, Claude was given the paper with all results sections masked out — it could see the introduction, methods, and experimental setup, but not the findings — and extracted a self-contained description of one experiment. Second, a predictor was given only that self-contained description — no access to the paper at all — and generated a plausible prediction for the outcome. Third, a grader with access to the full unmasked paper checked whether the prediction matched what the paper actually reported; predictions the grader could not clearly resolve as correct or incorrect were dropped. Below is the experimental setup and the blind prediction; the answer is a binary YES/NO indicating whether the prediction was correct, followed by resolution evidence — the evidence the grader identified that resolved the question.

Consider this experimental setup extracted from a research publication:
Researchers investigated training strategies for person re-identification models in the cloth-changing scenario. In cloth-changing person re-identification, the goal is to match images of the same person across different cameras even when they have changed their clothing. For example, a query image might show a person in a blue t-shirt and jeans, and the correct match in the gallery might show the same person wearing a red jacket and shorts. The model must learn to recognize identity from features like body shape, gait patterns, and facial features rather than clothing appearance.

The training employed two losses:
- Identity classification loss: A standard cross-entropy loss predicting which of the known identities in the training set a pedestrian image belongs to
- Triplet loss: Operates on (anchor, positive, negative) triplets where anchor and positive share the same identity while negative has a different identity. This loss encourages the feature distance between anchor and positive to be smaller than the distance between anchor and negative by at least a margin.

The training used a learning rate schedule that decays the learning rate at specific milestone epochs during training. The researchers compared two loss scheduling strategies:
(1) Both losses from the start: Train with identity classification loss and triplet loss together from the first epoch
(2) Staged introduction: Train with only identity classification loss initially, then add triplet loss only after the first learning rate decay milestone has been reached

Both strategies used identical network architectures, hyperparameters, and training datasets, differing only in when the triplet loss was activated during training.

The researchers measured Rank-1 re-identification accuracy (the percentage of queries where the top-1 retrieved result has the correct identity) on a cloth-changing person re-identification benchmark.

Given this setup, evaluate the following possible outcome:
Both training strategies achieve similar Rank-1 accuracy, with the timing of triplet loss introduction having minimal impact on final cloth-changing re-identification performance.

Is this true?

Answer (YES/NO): NO